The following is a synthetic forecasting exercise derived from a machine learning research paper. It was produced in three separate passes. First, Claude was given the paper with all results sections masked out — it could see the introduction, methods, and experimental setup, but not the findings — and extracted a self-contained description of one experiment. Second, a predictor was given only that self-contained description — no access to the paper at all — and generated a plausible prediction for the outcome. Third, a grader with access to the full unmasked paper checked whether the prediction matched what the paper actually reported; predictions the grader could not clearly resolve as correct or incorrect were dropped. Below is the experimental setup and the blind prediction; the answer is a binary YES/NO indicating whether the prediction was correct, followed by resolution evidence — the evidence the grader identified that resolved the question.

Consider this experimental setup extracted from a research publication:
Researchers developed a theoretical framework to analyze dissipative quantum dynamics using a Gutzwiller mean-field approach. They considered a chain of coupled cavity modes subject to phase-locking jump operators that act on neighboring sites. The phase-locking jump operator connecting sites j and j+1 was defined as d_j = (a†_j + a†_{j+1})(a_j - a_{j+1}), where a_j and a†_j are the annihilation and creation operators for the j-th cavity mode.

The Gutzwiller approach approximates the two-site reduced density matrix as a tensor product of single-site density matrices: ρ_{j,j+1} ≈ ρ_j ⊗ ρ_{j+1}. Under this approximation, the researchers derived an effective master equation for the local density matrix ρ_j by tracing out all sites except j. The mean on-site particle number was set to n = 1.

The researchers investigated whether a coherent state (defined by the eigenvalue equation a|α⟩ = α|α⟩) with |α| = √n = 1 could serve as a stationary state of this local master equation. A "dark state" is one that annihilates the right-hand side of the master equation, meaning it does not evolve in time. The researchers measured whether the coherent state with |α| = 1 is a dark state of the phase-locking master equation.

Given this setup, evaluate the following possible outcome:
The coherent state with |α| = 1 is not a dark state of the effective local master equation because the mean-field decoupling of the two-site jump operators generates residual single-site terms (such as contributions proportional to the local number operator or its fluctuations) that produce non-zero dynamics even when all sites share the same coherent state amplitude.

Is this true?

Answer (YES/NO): NO